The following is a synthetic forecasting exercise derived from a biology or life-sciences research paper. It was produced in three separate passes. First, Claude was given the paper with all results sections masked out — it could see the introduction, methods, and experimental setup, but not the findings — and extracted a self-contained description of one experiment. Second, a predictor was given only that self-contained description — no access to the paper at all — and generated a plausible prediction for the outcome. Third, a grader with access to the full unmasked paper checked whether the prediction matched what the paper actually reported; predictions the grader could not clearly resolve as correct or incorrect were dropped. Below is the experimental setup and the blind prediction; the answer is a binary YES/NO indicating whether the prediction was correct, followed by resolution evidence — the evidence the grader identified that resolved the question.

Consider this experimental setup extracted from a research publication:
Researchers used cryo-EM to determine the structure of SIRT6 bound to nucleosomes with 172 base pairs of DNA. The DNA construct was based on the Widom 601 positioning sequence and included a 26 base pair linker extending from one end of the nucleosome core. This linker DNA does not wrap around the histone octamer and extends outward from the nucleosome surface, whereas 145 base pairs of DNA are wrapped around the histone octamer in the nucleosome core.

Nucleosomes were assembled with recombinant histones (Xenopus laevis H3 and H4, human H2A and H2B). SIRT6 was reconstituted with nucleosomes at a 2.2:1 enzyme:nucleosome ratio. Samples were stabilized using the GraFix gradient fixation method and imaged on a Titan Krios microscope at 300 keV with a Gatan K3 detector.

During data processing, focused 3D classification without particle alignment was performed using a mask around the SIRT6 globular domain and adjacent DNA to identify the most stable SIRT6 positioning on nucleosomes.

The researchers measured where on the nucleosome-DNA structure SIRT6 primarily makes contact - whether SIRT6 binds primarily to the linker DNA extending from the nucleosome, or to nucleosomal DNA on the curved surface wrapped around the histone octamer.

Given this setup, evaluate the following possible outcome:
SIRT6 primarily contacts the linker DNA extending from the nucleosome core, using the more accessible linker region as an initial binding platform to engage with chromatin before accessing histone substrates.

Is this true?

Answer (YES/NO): NO